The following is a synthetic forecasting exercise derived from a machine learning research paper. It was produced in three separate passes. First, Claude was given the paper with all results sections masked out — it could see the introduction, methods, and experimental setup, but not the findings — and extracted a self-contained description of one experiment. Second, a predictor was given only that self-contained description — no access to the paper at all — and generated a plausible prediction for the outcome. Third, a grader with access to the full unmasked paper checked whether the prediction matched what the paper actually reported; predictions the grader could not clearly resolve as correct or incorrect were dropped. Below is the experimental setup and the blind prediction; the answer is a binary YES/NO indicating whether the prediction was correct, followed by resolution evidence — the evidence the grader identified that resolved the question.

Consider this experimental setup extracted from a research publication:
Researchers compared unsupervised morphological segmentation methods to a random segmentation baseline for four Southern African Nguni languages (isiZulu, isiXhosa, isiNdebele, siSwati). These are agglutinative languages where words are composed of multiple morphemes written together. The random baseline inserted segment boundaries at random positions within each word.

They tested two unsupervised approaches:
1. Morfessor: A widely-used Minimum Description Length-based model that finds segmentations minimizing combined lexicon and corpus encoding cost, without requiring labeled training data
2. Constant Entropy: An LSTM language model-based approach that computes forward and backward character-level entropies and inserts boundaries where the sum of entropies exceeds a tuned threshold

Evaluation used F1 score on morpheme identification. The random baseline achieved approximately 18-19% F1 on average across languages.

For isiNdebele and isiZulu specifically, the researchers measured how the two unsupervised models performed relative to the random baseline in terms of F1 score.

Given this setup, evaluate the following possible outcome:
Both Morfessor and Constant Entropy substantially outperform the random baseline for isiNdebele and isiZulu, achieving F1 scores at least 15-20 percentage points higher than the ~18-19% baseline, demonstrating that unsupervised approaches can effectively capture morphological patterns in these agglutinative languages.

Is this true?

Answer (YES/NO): NO